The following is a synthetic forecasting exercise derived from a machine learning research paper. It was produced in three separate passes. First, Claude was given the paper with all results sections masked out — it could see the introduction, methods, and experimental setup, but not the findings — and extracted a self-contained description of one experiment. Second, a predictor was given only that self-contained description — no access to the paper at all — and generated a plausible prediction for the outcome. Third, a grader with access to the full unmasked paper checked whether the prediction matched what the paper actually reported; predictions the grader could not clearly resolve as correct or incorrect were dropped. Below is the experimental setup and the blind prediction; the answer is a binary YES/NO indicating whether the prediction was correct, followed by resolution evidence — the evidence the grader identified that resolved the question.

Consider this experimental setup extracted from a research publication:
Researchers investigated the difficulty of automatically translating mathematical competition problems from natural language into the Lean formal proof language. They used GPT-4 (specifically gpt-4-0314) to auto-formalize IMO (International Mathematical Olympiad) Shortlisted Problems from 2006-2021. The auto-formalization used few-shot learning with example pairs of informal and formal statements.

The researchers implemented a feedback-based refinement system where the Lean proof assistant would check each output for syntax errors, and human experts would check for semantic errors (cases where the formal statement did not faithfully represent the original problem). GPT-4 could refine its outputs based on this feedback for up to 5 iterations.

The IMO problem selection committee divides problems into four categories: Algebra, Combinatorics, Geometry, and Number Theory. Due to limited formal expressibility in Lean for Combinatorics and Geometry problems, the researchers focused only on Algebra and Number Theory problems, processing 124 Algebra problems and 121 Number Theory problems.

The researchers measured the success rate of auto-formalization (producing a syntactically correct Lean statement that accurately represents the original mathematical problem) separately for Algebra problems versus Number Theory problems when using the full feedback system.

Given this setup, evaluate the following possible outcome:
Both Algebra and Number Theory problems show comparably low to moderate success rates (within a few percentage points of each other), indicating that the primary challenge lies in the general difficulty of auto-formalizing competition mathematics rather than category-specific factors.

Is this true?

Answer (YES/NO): NO